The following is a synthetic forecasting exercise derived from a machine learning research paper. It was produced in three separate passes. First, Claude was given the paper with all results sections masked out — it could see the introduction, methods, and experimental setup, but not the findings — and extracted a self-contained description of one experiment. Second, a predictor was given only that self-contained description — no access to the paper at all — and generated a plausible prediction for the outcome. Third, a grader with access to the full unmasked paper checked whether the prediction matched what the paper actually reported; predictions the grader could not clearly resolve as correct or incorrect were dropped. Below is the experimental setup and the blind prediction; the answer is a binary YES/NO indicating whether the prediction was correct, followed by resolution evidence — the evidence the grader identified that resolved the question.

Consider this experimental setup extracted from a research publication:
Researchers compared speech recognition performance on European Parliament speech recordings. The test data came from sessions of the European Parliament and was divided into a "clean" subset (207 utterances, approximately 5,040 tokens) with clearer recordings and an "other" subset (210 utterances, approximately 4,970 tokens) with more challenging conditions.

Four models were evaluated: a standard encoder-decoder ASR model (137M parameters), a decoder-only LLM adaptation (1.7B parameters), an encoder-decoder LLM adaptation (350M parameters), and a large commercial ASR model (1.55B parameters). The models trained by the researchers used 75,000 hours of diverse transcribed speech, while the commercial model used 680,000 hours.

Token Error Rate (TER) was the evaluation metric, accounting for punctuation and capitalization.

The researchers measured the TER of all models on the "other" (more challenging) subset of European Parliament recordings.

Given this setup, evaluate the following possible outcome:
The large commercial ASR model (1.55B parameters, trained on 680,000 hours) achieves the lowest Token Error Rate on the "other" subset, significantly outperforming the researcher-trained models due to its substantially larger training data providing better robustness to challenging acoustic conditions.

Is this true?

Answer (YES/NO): NO